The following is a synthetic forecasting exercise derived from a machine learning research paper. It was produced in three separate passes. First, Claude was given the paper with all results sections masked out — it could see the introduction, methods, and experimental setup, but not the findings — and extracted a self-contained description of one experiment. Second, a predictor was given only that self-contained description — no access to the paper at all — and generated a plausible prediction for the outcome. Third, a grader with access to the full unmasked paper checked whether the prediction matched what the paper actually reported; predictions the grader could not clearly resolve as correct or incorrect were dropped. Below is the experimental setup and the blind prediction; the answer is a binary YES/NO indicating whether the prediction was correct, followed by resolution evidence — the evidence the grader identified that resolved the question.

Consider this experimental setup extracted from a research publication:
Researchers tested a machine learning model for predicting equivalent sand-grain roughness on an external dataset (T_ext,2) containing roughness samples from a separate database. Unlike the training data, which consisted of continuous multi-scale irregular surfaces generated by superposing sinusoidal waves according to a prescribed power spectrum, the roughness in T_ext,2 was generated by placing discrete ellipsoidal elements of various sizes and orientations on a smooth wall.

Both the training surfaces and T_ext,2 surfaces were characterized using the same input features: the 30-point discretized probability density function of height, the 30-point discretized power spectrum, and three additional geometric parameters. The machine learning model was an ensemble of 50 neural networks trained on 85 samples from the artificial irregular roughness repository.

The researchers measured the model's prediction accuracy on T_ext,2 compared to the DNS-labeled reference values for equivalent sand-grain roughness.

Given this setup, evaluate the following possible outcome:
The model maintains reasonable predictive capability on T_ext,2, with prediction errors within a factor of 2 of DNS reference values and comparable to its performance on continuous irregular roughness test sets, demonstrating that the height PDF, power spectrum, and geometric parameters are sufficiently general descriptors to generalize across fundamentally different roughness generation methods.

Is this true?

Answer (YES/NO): YES